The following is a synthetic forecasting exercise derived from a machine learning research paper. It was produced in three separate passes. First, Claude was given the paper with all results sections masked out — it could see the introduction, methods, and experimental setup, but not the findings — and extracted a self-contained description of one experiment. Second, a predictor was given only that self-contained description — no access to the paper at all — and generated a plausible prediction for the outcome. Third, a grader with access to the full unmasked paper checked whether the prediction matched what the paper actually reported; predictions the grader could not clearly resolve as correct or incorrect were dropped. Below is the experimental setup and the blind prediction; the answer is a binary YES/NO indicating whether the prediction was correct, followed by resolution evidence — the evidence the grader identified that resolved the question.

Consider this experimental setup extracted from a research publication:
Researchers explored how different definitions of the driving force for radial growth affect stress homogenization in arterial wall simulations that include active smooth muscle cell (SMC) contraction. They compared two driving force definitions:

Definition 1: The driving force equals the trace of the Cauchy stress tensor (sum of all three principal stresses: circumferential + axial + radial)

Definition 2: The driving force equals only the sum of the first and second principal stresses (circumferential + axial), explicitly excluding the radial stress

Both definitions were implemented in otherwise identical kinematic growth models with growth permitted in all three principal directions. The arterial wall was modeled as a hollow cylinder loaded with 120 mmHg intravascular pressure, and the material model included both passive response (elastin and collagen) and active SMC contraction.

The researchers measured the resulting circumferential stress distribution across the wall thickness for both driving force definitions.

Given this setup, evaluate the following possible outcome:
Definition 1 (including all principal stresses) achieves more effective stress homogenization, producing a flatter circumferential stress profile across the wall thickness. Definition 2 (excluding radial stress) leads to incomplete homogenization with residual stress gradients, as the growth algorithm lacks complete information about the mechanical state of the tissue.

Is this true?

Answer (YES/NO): NO